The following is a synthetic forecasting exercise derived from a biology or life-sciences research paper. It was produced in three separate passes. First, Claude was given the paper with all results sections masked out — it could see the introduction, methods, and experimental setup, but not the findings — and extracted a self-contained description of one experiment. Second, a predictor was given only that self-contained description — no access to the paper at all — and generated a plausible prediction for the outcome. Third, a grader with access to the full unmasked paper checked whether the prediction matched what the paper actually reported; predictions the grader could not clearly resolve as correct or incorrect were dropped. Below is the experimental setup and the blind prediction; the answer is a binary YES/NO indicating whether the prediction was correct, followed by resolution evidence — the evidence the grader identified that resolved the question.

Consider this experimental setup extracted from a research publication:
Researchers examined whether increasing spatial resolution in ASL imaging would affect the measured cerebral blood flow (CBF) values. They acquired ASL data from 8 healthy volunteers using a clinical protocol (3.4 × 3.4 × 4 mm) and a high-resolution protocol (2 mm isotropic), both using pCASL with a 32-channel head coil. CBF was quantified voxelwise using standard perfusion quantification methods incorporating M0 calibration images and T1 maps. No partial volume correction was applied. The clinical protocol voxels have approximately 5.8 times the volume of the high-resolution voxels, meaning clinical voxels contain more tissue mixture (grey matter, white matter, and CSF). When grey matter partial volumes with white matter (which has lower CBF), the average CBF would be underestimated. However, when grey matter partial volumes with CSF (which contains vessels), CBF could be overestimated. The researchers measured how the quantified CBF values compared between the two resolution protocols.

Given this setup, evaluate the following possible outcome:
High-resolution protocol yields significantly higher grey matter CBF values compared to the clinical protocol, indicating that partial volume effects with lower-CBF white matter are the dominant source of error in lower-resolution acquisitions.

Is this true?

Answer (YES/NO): NO